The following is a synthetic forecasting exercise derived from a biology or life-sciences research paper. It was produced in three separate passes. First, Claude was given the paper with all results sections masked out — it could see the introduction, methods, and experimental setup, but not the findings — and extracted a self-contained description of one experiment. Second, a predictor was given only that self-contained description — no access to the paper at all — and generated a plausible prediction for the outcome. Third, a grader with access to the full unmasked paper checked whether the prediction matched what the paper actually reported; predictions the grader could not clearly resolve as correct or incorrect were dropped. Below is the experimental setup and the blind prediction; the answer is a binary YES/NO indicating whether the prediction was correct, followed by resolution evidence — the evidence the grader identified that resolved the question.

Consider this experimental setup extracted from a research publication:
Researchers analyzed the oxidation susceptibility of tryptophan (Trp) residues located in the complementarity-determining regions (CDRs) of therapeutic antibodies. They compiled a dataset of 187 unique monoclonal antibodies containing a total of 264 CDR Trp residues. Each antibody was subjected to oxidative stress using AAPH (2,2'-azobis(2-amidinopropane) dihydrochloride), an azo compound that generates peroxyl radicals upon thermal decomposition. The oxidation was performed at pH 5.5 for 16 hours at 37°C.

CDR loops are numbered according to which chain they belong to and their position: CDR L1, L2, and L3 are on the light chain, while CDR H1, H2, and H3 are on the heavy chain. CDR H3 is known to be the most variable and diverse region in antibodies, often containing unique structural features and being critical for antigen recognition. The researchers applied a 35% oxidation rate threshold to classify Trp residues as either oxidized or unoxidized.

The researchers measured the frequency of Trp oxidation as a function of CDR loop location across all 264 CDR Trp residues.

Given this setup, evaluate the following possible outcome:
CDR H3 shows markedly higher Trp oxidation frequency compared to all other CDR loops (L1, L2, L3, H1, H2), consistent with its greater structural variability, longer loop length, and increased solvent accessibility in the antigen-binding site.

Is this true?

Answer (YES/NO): YES